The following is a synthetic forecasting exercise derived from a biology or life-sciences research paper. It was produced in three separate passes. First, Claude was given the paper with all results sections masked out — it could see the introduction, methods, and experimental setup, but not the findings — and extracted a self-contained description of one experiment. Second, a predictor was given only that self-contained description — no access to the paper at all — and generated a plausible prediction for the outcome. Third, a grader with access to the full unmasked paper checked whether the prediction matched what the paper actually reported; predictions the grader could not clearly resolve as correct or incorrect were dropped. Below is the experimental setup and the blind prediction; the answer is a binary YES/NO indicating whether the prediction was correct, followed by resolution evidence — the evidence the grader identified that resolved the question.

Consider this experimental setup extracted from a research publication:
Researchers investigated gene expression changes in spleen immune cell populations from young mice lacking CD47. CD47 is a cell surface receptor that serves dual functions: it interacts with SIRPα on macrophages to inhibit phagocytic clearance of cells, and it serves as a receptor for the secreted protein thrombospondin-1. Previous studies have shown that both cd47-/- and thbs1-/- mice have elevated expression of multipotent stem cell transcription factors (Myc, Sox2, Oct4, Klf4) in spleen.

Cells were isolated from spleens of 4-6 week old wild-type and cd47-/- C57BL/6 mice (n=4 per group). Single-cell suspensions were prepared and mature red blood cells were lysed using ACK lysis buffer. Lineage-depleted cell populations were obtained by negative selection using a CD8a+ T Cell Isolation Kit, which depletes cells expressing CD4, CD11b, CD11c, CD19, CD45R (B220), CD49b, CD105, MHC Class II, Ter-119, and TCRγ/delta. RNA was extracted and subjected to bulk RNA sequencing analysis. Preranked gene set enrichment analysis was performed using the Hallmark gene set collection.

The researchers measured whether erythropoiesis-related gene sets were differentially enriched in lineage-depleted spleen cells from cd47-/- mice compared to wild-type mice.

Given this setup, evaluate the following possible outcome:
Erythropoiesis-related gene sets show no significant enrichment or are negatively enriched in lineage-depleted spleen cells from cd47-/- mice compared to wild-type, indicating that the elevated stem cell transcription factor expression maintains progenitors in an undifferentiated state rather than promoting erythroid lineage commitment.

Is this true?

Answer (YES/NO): NO